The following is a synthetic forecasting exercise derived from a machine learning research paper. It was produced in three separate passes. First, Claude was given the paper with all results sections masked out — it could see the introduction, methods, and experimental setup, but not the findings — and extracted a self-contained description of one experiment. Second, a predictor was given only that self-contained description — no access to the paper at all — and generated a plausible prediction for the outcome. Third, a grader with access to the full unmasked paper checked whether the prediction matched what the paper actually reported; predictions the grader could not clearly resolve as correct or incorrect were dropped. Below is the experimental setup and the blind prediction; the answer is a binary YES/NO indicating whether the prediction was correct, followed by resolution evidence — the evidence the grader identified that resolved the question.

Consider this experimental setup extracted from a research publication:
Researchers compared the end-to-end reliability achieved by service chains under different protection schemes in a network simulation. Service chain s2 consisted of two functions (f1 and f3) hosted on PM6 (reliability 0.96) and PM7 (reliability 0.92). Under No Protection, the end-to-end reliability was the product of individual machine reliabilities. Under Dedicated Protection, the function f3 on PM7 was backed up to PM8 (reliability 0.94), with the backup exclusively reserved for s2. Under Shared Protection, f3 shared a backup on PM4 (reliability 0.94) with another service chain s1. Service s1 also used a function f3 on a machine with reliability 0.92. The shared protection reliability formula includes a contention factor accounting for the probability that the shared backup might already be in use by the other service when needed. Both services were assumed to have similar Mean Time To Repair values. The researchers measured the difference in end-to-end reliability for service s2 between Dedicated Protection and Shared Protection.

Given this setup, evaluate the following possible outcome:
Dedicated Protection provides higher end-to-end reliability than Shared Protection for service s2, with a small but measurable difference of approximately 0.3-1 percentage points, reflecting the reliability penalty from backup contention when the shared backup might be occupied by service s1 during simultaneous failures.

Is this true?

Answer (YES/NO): NO